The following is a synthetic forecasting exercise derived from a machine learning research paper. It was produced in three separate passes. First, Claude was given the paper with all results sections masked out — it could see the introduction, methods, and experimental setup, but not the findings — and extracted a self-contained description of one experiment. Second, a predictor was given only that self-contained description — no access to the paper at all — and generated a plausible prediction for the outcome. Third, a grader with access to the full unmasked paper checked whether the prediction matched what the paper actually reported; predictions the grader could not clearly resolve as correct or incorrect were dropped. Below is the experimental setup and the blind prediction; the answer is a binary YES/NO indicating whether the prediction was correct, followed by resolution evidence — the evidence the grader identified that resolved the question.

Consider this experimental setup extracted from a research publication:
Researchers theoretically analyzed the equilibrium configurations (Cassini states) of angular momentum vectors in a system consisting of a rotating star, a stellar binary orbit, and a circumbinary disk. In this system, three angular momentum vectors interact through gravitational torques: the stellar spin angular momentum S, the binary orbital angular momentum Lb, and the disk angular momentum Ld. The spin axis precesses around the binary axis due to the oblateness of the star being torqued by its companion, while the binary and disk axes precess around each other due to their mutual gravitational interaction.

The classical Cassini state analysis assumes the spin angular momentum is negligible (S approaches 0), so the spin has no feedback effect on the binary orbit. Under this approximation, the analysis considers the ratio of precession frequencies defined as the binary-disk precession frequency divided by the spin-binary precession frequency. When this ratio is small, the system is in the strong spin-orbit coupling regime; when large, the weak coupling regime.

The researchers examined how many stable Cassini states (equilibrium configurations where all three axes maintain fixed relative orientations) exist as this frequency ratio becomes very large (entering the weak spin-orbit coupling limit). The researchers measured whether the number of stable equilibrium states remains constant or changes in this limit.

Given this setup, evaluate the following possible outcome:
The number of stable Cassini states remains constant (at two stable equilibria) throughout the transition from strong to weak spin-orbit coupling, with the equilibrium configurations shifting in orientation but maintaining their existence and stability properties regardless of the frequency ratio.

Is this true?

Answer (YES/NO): NO